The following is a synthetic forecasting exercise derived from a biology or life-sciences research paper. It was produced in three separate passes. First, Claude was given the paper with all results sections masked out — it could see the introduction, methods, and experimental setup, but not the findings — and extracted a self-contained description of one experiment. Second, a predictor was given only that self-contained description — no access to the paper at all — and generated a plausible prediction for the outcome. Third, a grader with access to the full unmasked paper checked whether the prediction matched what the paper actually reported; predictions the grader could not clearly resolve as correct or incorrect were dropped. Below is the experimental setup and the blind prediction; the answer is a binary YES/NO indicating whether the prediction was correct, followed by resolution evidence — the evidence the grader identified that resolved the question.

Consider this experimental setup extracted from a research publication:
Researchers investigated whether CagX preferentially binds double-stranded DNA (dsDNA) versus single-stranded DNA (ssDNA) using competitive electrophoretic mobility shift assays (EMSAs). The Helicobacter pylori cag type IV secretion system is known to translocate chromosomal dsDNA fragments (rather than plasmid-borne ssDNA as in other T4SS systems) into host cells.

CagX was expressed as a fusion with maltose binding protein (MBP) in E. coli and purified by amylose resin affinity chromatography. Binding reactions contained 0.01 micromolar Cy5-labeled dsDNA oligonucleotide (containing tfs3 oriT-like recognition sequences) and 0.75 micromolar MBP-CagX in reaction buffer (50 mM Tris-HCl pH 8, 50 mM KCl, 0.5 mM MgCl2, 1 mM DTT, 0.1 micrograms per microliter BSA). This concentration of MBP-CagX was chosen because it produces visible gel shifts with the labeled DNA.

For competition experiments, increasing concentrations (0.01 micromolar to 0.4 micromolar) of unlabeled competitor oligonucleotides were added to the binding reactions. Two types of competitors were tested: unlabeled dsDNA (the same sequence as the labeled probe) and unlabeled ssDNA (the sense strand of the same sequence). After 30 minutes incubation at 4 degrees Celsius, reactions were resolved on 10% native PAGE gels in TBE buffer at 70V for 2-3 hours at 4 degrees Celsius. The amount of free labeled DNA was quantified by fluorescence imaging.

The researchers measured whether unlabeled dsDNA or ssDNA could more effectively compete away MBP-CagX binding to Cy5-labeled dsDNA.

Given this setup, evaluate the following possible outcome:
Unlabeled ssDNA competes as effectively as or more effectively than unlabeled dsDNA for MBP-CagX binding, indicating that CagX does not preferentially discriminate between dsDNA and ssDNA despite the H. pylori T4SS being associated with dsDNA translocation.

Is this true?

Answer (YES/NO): NO